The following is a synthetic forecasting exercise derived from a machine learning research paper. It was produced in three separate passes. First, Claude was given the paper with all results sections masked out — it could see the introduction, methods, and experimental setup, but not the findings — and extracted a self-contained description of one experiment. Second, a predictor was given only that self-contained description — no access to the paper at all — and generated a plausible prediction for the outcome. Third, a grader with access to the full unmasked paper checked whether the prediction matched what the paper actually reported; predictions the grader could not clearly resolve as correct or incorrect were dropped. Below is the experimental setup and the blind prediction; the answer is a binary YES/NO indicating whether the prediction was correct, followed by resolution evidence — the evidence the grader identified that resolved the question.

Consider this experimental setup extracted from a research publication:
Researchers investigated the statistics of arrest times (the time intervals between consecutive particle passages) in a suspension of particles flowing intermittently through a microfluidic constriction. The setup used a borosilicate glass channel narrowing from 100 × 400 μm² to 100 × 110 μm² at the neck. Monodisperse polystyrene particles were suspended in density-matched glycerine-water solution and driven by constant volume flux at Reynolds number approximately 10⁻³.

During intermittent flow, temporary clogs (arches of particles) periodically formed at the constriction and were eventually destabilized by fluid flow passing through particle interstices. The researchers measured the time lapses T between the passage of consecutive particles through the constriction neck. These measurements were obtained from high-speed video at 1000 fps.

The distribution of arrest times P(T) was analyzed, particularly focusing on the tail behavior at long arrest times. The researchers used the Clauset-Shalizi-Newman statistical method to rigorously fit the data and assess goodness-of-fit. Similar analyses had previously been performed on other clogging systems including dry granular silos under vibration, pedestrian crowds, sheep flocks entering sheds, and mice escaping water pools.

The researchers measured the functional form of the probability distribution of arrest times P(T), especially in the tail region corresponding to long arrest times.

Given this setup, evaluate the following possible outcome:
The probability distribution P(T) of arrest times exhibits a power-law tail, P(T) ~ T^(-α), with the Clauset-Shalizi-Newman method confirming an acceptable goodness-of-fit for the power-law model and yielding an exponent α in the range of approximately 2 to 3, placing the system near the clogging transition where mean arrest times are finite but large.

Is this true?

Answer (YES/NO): NO